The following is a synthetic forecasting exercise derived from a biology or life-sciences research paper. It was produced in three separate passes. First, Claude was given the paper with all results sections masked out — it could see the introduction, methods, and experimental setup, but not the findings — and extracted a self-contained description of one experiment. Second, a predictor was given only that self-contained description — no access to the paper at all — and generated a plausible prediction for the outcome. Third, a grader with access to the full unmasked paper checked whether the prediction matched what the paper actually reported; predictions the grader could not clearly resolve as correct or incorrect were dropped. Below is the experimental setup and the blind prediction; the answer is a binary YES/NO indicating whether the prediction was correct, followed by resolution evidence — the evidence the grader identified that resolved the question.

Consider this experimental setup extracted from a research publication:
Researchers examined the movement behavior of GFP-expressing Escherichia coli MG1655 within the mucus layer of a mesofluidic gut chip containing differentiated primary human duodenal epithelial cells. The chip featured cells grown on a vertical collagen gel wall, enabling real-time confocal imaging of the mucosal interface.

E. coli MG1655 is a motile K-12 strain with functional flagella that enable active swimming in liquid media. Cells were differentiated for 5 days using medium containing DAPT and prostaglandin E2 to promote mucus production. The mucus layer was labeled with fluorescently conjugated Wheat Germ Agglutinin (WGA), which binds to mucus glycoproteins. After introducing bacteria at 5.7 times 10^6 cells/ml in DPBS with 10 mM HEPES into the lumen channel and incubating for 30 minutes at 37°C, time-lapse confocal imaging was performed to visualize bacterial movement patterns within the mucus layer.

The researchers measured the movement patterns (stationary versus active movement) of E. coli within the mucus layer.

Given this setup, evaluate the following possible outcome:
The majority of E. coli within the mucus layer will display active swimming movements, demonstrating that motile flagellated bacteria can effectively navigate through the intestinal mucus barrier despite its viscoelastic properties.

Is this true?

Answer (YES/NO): YES